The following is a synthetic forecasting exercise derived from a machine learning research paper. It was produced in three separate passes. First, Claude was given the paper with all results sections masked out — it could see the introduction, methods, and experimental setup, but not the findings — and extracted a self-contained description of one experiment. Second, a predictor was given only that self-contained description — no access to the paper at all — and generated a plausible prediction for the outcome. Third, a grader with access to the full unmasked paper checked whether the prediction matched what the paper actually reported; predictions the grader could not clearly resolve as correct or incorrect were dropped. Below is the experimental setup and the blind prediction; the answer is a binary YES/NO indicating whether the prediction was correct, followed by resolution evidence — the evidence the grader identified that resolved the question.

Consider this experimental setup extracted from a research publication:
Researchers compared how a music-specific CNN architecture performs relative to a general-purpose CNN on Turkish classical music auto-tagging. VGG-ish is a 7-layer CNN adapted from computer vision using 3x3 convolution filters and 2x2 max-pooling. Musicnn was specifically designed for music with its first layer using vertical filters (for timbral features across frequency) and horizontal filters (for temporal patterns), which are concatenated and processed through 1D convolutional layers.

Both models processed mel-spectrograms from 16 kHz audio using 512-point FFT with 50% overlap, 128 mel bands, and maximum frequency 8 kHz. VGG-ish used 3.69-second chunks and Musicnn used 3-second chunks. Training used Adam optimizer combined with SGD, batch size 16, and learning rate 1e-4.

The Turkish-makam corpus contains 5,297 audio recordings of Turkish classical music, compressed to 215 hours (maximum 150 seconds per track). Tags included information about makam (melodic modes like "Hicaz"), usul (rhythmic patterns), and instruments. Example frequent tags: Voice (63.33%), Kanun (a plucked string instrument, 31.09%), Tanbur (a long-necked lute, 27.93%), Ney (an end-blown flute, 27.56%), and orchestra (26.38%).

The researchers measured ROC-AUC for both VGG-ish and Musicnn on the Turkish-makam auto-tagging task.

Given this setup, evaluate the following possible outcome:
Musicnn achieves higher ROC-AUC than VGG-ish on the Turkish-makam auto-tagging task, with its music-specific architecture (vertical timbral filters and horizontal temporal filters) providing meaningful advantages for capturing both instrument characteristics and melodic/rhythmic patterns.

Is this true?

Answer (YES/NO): NO